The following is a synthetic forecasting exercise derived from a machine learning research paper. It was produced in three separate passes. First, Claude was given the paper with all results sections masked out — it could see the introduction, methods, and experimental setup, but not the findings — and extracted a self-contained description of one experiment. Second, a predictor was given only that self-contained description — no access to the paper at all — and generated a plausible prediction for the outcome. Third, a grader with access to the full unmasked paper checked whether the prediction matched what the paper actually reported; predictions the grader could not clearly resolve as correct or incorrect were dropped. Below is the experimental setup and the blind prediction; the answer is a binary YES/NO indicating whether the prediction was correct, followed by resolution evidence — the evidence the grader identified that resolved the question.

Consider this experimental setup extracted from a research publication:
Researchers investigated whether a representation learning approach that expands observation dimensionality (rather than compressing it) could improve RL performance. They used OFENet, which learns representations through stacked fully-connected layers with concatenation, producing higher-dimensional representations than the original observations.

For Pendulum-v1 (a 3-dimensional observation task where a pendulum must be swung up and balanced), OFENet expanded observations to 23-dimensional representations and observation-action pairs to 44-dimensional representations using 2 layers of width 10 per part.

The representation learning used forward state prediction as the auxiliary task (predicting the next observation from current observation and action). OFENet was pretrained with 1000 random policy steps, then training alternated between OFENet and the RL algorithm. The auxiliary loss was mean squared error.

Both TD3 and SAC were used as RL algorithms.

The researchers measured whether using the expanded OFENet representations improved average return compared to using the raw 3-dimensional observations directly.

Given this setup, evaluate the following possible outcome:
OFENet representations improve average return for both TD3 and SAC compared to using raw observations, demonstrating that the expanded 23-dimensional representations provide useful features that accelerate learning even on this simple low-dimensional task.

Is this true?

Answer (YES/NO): NO